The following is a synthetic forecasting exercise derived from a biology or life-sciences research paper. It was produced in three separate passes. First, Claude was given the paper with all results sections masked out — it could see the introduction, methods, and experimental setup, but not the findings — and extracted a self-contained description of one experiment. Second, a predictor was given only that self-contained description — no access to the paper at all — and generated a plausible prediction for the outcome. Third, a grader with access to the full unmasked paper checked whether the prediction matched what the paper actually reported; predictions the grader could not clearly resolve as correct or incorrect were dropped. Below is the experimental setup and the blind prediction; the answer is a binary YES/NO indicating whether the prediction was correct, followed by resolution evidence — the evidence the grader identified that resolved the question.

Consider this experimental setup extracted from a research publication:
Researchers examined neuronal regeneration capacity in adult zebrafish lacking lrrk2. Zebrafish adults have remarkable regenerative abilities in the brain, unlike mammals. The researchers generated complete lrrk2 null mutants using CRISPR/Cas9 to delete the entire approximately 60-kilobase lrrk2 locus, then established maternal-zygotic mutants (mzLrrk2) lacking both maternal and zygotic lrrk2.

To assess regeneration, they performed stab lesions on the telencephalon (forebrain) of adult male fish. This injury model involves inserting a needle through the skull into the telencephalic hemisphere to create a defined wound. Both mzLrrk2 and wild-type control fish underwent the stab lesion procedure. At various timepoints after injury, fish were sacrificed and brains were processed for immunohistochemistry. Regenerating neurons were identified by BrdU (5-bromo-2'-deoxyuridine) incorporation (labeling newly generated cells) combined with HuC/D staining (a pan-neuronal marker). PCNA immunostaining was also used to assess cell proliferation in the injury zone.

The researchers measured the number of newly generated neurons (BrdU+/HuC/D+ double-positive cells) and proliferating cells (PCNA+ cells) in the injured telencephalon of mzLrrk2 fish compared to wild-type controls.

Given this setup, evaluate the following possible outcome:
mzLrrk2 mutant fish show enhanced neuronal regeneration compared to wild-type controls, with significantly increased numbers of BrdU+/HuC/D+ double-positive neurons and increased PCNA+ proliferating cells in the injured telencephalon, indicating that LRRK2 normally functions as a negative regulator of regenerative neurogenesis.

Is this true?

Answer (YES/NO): NO